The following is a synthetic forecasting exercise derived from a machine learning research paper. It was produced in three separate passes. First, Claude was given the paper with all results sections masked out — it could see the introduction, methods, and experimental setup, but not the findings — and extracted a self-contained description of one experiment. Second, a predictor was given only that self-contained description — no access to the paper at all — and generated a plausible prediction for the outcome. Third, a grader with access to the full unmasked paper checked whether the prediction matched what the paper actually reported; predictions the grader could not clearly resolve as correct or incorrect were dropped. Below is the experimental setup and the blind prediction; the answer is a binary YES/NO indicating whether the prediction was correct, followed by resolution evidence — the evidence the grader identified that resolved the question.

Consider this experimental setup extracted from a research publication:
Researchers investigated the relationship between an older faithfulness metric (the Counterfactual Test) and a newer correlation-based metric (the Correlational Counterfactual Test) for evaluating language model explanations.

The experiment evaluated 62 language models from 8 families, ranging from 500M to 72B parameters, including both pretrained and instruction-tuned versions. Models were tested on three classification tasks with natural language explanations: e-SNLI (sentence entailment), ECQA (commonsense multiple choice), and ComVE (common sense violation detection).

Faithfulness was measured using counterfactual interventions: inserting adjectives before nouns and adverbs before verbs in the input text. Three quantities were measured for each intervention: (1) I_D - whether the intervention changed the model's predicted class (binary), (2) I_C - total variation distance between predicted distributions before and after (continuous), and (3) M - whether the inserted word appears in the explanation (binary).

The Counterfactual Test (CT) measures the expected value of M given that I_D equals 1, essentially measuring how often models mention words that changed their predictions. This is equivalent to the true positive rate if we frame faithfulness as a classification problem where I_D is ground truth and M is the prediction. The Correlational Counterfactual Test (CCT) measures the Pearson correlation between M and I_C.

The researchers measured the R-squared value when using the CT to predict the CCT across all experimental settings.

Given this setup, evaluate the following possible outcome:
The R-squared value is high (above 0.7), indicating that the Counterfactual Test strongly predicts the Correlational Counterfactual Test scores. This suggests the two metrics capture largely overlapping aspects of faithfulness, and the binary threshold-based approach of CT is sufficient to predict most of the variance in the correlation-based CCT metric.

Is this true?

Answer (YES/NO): NO